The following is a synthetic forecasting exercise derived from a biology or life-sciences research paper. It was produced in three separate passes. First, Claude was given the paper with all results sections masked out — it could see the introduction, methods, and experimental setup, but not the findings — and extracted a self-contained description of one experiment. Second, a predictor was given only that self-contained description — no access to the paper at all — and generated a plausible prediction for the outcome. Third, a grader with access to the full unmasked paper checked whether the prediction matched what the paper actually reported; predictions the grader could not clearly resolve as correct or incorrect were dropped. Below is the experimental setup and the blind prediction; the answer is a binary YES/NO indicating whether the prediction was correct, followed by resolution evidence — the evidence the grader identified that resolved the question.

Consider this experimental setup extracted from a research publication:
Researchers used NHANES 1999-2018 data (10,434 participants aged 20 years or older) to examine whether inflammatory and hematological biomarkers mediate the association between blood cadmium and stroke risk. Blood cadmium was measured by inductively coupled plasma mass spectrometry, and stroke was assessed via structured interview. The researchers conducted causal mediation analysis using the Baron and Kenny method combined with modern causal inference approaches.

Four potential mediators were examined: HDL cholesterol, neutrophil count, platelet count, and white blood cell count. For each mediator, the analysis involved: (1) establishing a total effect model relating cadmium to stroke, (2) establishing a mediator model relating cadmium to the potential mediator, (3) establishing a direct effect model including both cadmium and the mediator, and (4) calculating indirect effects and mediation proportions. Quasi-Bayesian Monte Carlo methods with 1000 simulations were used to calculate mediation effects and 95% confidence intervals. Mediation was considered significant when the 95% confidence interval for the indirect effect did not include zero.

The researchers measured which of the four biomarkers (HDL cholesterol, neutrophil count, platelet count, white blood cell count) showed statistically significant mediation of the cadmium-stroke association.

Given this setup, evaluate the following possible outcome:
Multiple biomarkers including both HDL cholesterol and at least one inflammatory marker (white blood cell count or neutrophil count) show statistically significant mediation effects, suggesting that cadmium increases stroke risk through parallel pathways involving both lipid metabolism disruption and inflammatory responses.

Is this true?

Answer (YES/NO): NO